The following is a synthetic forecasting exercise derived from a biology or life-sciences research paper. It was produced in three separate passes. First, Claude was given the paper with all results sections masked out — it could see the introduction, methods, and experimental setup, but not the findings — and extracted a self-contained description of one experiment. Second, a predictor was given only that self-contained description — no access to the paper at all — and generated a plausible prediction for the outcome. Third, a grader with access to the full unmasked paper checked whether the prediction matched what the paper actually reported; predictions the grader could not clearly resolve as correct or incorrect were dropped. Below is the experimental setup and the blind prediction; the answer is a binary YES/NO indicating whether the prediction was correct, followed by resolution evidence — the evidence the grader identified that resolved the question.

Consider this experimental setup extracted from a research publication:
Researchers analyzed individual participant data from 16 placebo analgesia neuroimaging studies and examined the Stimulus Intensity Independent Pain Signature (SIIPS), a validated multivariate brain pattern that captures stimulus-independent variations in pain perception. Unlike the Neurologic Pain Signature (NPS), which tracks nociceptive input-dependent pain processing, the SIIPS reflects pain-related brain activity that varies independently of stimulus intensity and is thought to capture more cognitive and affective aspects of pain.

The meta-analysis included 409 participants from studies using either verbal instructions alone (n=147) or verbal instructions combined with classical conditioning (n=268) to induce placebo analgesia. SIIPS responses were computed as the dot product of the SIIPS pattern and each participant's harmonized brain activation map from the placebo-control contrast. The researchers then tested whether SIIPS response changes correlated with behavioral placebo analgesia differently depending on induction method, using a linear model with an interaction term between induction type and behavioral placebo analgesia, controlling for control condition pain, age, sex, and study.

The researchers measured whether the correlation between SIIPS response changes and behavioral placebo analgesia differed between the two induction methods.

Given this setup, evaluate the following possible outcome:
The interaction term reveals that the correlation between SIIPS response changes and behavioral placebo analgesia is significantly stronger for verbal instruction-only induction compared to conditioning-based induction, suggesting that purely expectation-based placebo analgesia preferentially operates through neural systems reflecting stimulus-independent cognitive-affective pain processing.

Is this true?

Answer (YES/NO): NO